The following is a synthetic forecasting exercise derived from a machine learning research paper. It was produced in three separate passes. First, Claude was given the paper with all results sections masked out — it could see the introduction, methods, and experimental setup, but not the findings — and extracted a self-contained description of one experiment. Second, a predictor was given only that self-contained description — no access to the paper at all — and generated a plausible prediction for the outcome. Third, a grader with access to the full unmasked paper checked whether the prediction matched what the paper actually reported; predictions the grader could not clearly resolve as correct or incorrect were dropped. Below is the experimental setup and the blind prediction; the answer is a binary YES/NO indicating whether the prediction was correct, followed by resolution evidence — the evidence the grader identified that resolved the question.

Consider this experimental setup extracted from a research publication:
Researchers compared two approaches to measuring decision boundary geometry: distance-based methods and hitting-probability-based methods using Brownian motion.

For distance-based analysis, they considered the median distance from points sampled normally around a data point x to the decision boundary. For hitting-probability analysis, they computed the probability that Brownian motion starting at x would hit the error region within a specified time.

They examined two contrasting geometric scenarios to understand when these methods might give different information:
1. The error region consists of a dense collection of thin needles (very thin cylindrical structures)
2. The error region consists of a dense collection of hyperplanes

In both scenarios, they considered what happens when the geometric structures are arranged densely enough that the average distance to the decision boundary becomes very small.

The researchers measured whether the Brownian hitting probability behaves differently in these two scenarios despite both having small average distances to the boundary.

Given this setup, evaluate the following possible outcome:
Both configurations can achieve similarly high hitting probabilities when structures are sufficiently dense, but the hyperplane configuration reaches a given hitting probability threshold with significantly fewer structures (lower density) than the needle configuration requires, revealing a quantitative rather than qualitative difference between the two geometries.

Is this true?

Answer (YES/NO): NO